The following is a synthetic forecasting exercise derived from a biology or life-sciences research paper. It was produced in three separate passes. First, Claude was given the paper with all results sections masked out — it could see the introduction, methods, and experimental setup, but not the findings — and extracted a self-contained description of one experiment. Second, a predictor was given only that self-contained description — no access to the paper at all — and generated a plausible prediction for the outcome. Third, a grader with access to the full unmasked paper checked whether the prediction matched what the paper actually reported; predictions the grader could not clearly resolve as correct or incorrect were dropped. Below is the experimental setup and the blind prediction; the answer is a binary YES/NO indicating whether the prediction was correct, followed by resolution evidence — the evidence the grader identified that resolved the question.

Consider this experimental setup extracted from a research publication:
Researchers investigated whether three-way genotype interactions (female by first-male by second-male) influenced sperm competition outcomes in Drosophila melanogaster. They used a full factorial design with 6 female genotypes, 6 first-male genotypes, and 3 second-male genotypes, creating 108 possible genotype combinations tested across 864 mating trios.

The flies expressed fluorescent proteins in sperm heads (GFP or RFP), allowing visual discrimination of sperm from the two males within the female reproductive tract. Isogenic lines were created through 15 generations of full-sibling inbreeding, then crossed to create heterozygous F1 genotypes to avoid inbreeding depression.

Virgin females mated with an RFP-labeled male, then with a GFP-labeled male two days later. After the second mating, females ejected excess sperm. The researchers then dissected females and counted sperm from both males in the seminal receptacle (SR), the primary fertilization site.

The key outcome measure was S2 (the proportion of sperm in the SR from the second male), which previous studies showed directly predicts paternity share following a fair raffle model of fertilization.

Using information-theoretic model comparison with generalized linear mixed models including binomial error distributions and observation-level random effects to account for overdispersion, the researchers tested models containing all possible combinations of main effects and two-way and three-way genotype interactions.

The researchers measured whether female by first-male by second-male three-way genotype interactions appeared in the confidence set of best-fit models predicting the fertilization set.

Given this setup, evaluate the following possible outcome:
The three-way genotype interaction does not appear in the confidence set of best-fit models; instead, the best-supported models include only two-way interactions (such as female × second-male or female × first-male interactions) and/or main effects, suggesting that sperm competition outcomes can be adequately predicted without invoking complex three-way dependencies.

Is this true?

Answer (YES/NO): YES